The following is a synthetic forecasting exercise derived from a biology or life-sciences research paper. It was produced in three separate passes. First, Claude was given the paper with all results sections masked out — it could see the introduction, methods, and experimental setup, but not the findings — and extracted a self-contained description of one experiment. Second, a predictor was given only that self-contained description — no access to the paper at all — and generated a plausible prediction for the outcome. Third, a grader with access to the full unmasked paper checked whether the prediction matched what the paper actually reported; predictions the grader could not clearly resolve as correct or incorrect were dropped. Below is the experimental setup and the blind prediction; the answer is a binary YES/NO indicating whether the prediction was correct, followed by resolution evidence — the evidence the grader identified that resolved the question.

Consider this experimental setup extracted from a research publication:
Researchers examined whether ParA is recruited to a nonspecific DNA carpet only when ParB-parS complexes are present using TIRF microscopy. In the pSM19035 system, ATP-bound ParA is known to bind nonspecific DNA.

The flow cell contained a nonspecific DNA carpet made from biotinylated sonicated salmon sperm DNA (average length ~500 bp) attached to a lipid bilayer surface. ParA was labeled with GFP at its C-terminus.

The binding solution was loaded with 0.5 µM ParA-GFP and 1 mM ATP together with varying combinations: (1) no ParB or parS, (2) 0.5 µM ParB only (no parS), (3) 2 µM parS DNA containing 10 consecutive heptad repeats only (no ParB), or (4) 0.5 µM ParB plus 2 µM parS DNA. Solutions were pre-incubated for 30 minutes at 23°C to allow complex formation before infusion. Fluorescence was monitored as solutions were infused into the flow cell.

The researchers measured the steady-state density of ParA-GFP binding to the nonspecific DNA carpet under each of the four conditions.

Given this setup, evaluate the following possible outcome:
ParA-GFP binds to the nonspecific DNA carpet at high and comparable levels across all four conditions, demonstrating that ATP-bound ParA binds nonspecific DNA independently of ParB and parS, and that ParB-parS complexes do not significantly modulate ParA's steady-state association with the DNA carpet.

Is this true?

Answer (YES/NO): NO